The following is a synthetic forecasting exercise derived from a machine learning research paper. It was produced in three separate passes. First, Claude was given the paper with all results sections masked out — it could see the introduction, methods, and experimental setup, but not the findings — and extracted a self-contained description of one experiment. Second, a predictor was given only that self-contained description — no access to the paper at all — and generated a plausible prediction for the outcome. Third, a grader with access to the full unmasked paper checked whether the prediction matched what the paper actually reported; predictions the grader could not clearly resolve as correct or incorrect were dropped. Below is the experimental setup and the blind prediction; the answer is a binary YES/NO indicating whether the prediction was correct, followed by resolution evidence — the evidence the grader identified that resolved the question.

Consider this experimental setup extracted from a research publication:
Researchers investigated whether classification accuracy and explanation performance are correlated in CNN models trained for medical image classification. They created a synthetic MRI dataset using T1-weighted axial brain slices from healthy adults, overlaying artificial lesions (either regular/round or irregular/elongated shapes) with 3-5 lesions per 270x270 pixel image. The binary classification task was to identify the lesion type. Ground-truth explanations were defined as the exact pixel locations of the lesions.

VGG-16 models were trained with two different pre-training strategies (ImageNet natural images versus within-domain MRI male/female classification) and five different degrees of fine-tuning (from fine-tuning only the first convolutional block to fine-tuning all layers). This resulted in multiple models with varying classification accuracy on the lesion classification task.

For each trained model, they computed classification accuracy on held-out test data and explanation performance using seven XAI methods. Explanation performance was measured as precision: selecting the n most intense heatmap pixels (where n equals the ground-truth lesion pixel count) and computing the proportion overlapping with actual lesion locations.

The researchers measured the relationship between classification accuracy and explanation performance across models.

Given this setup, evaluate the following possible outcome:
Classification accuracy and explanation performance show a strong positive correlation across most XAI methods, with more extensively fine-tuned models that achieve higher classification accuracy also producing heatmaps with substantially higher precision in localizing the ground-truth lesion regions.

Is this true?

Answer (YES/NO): YES